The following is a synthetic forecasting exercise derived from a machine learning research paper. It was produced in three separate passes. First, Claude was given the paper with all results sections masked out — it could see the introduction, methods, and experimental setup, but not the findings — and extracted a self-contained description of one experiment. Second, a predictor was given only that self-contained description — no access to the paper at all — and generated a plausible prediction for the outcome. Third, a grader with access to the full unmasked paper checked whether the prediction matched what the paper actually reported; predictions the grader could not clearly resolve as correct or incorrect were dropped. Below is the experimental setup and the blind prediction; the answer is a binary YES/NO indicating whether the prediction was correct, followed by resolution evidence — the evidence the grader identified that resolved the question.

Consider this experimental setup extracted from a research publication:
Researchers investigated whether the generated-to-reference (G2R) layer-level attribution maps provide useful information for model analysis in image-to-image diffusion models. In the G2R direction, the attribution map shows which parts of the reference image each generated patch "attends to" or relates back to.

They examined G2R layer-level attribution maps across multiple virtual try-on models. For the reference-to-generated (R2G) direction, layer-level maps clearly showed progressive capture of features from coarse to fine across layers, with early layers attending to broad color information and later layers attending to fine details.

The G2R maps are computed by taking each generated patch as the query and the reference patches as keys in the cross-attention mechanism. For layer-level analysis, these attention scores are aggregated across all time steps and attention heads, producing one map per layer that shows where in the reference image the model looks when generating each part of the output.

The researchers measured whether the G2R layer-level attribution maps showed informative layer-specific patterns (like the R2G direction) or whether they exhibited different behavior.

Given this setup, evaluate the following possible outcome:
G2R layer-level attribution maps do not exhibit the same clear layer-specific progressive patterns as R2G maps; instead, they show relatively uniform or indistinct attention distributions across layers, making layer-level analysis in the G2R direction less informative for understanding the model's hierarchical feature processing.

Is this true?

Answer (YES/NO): YES